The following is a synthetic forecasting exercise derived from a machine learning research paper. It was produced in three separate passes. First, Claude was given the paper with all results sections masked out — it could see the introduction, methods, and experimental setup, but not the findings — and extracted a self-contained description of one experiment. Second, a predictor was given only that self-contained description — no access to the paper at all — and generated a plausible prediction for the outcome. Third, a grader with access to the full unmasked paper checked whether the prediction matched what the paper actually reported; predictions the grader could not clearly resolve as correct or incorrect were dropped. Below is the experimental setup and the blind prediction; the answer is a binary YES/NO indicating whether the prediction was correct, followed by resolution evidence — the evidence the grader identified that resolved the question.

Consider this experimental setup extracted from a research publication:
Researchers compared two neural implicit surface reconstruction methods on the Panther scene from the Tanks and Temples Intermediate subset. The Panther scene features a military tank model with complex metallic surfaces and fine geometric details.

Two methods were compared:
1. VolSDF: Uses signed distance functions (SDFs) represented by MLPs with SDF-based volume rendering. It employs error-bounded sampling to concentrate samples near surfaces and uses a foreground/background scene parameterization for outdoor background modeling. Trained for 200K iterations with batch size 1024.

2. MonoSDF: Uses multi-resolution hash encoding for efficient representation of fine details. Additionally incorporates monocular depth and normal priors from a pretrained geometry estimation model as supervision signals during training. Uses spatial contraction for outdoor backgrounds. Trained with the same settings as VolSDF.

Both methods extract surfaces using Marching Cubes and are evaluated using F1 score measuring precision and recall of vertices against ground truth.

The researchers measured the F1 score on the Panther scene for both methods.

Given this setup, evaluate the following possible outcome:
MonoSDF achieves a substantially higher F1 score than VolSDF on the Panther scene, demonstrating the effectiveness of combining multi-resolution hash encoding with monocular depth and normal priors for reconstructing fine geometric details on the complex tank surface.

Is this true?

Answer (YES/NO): NO